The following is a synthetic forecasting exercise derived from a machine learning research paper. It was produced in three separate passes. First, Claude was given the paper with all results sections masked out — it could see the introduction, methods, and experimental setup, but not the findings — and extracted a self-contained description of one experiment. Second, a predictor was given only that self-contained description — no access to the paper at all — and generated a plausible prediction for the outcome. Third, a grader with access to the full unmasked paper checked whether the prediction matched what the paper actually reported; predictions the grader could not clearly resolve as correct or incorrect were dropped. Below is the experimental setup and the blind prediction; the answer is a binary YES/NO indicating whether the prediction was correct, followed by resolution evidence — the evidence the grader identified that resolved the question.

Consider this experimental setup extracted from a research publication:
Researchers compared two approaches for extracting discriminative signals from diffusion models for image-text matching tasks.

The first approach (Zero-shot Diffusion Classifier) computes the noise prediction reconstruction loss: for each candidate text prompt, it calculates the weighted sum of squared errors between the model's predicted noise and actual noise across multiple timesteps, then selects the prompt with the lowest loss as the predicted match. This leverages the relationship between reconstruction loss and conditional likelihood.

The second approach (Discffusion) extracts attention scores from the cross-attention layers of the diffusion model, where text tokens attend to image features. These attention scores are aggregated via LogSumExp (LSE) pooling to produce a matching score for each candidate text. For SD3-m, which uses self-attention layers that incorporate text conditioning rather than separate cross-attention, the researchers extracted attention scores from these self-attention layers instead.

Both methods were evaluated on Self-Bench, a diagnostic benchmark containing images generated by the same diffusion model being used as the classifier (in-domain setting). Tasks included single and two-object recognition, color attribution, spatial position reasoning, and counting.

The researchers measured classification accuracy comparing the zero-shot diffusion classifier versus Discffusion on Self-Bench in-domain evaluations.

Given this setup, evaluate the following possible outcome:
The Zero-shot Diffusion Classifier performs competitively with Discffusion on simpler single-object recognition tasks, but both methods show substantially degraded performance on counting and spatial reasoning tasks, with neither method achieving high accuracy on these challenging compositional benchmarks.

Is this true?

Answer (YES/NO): NO